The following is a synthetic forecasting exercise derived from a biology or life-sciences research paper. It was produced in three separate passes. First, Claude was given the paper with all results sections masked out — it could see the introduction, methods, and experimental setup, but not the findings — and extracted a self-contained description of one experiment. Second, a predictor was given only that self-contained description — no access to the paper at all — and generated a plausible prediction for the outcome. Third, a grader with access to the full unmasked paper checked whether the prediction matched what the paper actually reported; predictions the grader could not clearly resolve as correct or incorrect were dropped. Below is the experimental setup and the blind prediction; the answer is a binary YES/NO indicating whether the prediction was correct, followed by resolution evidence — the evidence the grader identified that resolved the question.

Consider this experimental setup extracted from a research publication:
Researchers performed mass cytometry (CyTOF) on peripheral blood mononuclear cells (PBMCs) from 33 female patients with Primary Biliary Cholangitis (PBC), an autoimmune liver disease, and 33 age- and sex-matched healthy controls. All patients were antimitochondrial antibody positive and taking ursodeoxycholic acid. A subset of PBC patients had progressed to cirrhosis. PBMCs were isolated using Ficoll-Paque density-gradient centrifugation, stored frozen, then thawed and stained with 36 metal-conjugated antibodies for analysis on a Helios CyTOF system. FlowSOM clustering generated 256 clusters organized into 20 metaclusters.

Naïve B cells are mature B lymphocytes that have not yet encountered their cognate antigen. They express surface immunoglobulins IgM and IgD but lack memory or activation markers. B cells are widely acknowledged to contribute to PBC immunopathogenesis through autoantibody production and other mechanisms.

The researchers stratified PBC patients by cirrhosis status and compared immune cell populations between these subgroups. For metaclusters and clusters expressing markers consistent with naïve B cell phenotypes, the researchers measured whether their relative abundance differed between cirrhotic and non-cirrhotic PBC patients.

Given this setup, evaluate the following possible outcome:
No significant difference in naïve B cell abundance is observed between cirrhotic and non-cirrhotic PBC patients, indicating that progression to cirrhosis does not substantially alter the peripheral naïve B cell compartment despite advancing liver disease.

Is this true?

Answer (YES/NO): NO